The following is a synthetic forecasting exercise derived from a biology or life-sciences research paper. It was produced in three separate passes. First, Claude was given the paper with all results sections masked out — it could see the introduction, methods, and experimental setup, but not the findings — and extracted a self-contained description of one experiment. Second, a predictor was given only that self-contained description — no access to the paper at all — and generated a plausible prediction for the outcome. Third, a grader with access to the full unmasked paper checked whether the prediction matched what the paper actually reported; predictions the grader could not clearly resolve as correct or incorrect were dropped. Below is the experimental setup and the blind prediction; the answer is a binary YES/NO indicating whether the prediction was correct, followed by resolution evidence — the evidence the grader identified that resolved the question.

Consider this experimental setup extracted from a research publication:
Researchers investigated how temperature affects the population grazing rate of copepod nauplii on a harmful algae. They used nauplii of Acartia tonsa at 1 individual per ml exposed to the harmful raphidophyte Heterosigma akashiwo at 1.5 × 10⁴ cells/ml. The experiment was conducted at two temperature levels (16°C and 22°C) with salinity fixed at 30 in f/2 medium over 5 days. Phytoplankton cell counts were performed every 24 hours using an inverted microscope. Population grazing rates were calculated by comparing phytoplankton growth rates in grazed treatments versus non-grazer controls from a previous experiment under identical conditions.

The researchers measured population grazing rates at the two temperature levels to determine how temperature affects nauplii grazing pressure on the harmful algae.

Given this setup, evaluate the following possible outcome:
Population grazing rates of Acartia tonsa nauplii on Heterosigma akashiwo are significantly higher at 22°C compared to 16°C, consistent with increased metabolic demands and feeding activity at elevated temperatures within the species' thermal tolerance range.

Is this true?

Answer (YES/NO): NO